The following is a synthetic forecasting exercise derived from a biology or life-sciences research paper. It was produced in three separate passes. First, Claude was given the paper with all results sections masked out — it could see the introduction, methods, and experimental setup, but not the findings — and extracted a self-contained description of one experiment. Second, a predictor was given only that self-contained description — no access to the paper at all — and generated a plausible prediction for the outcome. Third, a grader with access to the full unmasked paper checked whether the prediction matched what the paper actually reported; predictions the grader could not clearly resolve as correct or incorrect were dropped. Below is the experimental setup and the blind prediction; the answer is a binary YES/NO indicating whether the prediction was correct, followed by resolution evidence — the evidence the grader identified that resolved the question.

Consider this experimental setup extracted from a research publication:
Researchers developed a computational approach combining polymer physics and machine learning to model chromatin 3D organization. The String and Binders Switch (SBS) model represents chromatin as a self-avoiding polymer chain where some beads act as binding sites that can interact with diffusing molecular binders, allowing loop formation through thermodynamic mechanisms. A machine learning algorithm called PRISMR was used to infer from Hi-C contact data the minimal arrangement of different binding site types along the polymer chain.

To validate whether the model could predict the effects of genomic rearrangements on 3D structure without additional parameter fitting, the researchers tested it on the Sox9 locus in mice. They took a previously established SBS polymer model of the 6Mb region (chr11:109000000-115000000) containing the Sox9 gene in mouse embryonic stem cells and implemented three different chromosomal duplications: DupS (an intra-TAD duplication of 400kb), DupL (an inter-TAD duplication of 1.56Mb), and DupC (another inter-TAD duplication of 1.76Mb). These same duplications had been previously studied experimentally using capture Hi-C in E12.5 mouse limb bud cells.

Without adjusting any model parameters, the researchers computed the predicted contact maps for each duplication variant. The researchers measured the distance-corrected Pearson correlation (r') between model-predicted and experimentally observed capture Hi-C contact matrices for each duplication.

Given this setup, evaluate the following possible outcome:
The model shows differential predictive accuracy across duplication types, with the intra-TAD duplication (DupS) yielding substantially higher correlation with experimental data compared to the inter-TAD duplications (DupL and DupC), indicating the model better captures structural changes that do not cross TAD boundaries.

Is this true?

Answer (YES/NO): NO